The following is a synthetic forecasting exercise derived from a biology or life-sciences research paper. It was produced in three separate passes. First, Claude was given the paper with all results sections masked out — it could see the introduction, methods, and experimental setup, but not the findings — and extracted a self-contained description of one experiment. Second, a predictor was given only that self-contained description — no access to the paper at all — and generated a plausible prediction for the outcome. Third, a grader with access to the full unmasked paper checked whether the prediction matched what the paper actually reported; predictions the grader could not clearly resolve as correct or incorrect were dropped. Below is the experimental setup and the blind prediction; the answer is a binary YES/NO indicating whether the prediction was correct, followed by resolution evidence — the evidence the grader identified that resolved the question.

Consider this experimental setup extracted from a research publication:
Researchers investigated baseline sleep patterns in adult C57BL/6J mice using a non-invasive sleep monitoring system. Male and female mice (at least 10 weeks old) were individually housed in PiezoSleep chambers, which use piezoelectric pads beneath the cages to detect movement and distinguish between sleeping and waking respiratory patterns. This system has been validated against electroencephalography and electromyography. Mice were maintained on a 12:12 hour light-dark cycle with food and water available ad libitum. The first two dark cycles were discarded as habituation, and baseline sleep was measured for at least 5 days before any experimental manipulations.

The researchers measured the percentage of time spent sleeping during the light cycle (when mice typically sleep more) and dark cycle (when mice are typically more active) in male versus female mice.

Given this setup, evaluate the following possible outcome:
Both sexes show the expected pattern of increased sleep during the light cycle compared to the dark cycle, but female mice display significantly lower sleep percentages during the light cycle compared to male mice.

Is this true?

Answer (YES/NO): YES